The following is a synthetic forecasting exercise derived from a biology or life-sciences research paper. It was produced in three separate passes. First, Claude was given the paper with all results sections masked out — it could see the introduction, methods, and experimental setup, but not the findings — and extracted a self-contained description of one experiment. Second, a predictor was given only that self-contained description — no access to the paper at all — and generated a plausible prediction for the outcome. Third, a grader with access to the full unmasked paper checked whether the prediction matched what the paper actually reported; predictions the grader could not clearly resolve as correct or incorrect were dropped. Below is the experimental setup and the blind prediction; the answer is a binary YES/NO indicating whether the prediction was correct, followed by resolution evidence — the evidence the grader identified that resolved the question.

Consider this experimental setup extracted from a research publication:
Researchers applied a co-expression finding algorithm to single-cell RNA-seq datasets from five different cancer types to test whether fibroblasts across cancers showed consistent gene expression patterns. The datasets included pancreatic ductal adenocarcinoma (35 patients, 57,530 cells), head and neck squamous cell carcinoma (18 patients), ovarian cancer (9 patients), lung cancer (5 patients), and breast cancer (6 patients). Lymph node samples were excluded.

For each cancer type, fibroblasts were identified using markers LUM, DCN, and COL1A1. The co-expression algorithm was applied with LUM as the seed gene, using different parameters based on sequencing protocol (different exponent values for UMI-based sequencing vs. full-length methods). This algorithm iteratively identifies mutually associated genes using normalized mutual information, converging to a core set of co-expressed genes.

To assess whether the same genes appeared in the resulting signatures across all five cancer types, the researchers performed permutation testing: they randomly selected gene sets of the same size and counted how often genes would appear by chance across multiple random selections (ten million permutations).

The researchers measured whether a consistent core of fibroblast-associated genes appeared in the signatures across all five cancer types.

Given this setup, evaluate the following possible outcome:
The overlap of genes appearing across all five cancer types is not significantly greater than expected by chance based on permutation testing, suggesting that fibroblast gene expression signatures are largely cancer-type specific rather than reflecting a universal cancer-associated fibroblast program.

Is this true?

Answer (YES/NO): NO